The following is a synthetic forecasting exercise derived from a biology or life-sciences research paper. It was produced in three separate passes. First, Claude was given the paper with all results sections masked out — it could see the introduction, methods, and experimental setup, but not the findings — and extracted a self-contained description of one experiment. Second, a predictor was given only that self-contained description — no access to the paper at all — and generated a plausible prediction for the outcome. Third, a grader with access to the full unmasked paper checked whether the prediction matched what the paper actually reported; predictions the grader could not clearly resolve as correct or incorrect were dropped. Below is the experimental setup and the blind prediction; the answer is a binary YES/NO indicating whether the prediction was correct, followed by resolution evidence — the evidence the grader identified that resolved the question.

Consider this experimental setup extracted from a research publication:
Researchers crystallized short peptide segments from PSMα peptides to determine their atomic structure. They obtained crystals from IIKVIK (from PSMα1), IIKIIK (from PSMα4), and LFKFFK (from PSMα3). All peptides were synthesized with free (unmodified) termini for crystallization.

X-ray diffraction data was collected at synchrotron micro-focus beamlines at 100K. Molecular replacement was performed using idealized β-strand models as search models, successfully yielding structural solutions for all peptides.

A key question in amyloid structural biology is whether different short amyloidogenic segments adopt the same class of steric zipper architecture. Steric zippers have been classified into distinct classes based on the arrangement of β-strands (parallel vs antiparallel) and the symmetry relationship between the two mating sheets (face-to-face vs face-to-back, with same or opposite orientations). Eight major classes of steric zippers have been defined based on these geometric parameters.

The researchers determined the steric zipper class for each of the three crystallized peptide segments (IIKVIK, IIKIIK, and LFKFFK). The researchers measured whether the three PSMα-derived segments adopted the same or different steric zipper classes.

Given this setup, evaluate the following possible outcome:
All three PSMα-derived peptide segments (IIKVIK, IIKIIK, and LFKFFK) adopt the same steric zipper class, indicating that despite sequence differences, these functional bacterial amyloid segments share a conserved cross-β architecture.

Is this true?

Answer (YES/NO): NO